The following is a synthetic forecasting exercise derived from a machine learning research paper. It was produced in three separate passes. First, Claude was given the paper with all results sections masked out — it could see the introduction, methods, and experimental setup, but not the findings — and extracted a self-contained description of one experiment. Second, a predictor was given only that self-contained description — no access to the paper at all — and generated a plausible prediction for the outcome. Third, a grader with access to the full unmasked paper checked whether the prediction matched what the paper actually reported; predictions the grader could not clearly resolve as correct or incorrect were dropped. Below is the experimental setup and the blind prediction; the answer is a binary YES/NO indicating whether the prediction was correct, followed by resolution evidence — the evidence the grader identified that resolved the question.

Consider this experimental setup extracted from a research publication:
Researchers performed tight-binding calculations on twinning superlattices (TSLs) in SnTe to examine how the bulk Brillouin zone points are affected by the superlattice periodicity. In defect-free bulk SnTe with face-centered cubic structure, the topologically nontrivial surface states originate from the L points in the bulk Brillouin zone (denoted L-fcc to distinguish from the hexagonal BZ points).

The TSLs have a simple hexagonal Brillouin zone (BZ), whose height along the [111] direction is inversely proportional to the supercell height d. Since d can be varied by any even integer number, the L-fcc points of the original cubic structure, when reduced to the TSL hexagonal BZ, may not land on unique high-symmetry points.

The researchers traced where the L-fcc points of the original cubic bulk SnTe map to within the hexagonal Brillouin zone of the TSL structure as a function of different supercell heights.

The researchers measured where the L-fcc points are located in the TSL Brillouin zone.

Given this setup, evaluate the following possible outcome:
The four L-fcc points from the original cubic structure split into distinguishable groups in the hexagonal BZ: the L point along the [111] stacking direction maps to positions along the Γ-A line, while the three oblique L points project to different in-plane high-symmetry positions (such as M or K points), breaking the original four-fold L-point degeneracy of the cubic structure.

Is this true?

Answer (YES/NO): NO